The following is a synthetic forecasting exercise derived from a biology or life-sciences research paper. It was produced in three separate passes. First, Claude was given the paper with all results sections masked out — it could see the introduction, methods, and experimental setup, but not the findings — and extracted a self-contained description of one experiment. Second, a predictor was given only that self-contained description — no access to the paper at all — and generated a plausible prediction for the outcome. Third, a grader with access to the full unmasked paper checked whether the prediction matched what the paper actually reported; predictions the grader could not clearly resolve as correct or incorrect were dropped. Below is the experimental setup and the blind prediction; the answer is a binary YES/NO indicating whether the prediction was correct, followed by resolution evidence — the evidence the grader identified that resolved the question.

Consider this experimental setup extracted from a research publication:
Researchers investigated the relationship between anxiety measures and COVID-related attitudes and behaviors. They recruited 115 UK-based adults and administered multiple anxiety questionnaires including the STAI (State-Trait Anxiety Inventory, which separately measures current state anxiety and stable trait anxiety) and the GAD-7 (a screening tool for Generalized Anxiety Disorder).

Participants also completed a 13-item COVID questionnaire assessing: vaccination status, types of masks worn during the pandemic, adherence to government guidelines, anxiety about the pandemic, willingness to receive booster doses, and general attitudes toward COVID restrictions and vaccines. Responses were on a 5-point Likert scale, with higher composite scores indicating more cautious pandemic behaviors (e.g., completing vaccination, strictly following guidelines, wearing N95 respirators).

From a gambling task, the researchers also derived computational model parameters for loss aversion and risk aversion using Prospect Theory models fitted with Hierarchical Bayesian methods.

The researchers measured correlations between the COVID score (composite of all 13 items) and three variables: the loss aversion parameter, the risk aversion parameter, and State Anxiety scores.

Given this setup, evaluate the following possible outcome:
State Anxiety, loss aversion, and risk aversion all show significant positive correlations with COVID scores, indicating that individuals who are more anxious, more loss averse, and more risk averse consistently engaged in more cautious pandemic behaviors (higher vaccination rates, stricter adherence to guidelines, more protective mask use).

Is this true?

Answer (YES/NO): NO